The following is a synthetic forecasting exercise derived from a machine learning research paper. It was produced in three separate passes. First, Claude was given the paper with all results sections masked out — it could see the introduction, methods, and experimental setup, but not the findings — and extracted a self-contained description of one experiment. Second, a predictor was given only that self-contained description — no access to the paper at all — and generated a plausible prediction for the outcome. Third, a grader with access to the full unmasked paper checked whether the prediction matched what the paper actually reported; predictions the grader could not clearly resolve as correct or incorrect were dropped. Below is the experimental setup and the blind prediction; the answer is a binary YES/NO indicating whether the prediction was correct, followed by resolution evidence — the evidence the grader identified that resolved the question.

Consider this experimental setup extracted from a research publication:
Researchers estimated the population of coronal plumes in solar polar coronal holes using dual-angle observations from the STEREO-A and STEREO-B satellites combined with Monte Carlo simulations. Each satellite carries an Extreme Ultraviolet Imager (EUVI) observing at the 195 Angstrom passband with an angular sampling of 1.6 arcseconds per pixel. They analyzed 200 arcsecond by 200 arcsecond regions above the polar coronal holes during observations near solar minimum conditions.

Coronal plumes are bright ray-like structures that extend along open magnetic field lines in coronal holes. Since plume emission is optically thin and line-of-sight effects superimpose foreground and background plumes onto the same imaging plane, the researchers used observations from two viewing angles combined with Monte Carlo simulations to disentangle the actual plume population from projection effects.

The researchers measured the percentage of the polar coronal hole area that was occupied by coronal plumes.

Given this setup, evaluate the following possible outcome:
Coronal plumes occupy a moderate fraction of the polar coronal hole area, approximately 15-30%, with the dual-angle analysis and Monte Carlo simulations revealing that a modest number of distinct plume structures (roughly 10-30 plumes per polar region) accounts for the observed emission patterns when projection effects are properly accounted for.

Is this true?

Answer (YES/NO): NO